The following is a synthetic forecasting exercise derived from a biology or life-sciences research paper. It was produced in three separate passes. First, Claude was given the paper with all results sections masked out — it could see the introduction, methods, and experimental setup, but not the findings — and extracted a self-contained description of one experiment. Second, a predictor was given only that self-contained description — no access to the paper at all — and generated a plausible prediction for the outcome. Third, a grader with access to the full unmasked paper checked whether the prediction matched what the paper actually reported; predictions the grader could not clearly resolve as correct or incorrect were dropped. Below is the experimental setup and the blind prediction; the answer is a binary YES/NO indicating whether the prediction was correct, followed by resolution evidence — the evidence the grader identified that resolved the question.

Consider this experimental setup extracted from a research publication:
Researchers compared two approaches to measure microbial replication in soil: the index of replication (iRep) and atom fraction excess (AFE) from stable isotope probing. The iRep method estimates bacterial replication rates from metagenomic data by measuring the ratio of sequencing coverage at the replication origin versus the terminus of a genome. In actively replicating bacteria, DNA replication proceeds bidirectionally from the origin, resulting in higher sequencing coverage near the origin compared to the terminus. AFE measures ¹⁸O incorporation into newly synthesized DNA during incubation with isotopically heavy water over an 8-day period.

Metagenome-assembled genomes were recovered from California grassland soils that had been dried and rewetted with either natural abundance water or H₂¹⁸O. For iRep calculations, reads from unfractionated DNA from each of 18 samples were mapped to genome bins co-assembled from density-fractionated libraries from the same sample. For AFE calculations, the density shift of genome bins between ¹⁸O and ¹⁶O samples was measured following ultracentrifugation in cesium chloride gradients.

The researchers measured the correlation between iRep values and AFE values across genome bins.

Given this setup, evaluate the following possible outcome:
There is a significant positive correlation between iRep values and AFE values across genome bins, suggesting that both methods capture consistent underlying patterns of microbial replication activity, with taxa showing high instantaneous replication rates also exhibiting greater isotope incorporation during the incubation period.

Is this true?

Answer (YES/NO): NO